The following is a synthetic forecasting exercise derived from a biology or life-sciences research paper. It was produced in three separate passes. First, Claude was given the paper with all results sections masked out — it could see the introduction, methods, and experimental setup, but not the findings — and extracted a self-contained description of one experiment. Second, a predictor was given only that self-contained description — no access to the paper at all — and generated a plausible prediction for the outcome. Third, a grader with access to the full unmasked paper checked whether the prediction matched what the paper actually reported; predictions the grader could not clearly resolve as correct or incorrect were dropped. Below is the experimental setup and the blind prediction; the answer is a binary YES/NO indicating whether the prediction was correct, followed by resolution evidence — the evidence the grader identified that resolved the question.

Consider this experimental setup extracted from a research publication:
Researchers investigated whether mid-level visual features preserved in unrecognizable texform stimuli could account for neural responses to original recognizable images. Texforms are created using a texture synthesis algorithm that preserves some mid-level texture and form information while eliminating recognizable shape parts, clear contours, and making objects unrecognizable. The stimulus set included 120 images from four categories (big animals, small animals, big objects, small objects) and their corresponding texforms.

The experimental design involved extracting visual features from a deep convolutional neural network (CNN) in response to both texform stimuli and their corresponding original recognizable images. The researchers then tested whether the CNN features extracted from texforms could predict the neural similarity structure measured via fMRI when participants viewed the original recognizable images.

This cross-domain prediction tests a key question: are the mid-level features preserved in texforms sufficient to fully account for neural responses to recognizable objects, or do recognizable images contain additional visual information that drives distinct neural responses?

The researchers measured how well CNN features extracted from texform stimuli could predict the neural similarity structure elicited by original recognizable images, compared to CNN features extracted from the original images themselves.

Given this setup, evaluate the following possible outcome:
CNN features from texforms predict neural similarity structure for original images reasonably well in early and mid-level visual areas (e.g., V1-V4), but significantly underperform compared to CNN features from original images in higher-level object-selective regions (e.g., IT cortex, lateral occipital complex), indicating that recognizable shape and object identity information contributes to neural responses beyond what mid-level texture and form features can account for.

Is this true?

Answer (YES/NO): NO